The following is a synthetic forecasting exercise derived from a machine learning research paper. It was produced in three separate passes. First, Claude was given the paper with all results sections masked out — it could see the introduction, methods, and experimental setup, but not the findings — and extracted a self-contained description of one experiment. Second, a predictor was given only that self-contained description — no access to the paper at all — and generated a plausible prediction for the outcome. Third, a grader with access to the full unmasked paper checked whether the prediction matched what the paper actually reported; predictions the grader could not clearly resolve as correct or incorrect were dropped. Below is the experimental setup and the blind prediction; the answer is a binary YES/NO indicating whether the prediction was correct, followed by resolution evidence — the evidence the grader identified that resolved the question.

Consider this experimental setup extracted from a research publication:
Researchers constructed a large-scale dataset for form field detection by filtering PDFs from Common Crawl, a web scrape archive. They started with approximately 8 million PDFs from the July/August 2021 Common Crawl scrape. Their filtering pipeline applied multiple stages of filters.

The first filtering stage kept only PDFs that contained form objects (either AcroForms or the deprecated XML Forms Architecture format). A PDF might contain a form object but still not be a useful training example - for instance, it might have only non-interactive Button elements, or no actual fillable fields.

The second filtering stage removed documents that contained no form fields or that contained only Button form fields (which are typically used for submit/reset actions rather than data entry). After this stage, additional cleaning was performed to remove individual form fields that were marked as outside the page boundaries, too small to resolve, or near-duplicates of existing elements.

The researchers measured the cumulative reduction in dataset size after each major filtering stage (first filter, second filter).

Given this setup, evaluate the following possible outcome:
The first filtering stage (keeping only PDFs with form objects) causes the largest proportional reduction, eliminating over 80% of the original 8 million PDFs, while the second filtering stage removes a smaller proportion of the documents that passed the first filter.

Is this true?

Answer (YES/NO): NO